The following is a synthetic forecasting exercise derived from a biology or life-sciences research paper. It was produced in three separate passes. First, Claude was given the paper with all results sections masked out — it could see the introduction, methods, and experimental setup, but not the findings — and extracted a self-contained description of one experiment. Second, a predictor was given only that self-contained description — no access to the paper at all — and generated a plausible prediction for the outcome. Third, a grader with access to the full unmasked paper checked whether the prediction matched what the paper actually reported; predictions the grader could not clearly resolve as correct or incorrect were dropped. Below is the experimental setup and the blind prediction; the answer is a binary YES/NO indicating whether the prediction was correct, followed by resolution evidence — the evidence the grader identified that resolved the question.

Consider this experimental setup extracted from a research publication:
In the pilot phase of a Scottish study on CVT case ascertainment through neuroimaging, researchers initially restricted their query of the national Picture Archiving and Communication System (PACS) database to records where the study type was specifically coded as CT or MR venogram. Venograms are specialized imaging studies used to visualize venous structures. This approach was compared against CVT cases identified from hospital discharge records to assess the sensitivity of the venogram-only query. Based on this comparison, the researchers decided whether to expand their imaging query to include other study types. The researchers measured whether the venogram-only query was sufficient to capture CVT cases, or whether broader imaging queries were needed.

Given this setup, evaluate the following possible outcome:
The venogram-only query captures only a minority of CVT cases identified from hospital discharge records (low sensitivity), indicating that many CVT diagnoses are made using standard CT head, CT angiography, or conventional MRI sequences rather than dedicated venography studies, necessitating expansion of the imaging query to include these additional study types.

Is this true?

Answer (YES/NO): YES